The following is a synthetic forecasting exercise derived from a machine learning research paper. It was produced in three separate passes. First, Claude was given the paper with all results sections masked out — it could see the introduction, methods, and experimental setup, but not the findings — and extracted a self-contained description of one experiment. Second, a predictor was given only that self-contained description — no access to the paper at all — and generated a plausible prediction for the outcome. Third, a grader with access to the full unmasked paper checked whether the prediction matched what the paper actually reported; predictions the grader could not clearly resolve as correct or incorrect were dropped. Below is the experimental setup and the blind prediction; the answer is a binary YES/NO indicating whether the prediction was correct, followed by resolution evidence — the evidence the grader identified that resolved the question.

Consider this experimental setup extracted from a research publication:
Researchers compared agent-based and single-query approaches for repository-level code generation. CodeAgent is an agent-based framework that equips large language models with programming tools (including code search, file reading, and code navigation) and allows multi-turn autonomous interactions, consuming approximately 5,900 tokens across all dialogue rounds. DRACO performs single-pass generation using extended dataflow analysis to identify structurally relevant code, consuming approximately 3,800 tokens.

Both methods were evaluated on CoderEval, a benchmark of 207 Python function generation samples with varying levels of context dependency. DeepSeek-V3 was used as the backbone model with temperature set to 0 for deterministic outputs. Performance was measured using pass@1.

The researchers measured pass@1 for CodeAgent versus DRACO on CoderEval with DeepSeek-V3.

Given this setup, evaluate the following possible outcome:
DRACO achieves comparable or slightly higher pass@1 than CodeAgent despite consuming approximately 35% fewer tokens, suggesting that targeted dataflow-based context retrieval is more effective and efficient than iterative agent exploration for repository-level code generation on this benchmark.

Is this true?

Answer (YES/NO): NO